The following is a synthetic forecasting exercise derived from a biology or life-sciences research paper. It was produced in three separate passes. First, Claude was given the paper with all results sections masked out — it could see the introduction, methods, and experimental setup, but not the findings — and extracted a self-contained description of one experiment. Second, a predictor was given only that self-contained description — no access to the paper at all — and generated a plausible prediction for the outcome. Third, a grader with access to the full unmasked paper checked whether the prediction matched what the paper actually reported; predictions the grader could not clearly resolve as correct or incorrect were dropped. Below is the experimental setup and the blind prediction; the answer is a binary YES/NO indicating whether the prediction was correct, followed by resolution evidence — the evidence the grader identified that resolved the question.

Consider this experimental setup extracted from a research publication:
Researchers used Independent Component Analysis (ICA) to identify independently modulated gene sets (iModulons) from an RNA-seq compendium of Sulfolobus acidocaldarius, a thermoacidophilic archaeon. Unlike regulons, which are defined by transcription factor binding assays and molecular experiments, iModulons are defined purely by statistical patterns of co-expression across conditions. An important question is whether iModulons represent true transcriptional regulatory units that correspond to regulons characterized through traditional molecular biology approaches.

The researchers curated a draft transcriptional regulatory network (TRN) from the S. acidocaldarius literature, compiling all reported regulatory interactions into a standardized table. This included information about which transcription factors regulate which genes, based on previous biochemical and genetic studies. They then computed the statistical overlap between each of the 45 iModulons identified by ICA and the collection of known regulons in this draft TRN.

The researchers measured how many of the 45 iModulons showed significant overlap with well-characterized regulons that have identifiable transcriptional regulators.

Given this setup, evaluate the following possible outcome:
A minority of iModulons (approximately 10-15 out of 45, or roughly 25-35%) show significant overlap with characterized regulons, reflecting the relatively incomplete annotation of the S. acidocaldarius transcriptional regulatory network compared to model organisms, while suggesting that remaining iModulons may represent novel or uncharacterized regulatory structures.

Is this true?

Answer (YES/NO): NO